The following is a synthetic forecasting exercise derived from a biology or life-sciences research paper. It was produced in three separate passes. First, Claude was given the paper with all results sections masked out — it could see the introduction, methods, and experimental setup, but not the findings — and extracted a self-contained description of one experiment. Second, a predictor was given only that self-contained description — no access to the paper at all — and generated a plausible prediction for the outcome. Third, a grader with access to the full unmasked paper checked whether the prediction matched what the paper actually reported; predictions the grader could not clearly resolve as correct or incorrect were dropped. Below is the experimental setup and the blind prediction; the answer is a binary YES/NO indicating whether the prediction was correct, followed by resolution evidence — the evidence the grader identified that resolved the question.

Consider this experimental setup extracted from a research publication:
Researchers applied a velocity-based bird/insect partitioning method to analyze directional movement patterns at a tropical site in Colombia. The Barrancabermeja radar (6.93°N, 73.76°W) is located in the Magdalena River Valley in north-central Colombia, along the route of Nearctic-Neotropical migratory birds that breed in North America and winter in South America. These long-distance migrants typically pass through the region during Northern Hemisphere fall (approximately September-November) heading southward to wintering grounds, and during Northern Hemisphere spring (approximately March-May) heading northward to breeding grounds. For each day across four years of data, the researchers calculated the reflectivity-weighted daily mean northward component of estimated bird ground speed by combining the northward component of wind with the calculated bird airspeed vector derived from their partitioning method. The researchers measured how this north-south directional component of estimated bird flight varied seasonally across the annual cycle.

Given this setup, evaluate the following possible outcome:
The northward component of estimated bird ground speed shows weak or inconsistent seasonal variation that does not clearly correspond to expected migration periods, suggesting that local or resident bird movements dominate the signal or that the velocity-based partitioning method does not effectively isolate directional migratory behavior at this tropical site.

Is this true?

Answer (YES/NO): NO